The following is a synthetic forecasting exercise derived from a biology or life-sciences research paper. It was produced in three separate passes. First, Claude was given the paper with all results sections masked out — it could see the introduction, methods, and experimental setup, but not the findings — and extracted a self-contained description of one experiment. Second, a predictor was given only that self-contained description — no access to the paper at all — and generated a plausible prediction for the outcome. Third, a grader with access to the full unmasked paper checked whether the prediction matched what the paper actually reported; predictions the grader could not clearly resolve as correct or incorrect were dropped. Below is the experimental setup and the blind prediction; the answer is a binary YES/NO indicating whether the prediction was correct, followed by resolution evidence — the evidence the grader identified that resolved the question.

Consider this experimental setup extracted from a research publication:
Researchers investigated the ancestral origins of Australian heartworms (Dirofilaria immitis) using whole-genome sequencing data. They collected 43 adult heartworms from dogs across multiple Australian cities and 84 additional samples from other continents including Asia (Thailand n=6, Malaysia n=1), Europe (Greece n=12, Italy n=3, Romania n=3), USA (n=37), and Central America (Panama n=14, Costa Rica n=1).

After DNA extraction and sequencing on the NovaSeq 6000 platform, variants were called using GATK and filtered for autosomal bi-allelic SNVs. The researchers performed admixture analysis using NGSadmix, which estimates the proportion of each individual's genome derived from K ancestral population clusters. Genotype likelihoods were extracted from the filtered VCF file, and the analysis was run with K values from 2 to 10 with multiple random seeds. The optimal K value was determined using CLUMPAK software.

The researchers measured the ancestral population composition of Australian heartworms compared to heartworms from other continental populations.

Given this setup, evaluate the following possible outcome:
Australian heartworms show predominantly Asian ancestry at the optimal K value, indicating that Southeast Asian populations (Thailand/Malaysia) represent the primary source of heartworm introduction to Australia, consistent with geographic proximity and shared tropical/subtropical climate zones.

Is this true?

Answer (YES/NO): NO